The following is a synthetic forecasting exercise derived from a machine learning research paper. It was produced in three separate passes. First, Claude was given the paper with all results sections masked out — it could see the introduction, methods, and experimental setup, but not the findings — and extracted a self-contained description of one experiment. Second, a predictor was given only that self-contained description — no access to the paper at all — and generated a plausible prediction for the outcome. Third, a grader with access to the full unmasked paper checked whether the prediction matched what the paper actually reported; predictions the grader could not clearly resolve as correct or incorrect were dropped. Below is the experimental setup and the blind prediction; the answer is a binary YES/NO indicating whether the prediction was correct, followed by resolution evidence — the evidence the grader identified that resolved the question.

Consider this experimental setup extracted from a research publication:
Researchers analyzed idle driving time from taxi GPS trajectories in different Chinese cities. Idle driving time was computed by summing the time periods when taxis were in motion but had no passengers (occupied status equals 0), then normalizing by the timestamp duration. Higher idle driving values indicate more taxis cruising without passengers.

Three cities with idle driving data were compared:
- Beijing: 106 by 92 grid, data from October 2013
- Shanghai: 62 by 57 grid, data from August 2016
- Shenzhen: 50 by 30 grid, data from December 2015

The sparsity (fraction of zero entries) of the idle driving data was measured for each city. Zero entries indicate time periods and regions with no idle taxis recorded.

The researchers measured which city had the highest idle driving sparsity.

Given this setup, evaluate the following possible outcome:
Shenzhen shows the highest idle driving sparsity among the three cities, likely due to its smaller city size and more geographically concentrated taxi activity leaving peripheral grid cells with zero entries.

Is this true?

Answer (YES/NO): NO